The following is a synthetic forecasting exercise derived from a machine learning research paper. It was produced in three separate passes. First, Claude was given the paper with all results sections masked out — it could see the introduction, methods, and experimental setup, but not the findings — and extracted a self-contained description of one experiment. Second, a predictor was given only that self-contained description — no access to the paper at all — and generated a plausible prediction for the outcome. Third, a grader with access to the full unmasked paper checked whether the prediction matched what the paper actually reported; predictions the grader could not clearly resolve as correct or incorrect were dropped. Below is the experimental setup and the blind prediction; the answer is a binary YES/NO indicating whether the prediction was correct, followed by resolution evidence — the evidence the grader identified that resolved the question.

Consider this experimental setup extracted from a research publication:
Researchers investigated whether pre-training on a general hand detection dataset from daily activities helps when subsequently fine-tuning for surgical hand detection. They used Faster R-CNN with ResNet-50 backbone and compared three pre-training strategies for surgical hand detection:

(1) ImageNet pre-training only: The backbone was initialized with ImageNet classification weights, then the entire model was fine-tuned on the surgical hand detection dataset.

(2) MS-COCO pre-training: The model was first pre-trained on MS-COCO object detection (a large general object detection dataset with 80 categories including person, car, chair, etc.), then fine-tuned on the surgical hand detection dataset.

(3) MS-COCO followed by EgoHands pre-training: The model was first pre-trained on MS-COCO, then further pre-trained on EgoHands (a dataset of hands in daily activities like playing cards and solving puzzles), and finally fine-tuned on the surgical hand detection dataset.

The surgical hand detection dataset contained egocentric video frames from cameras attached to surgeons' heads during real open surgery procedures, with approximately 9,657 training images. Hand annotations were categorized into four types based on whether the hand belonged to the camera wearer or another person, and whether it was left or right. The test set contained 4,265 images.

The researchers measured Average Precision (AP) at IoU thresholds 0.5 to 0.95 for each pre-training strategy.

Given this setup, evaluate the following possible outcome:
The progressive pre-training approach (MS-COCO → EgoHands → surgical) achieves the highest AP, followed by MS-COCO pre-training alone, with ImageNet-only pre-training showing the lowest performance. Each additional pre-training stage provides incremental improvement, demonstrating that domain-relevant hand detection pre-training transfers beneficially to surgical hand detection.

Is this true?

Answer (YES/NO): NO